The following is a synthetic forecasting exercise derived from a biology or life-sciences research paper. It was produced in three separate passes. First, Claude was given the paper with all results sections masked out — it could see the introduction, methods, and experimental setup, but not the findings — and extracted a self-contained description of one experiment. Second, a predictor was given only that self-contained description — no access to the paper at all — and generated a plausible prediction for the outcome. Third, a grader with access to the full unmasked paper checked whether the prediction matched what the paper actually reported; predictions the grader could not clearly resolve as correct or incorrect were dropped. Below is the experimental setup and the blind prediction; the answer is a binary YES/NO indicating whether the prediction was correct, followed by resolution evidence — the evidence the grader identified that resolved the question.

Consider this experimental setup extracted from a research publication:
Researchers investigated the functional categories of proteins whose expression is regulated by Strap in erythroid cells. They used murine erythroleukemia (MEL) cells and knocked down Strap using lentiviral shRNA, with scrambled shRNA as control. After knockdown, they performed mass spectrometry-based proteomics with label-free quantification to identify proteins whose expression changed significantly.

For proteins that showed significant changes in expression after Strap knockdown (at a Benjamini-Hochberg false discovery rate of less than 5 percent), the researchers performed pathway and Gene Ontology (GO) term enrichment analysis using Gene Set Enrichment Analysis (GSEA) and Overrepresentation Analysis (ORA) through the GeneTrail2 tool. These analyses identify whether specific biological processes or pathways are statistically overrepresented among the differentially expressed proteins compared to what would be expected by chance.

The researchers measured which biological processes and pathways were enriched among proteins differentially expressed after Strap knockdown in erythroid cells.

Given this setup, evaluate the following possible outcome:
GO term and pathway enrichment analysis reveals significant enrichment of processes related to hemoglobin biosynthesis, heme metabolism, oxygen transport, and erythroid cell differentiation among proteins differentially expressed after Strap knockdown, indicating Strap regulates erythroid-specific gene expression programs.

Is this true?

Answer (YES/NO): NO